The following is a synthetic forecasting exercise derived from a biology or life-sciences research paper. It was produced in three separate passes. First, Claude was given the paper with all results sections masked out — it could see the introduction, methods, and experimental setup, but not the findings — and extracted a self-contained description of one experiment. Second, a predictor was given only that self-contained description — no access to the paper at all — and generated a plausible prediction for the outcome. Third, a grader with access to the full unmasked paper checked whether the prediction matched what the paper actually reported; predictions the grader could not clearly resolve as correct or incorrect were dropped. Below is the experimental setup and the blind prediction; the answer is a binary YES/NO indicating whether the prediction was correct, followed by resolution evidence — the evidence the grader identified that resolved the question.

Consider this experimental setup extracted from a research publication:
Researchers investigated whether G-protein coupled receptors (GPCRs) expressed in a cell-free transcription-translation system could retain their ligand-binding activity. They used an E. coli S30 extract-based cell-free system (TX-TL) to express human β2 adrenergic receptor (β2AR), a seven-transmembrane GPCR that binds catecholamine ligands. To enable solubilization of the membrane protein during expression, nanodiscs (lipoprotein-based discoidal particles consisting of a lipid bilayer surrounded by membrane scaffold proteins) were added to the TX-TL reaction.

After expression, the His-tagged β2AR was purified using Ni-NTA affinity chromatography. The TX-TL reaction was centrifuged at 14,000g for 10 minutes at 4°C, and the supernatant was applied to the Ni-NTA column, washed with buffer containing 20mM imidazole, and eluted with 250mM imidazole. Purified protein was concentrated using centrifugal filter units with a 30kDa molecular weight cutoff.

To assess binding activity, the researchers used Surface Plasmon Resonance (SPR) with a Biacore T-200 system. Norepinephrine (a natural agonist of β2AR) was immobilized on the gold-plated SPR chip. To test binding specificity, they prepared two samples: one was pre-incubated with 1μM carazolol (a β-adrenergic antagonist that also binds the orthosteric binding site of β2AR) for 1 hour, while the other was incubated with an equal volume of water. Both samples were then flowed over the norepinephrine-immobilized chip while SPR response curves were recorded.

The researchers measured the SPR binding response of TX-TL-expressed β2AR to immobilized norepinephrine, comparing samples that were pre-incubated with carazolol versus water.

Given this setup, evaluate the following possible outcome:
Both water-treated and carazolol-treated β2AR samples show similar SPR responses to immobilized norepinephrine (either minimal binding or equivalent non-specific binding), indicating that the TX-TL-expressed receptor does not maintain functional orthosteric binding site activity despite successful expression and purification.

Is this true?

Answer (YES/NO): NO